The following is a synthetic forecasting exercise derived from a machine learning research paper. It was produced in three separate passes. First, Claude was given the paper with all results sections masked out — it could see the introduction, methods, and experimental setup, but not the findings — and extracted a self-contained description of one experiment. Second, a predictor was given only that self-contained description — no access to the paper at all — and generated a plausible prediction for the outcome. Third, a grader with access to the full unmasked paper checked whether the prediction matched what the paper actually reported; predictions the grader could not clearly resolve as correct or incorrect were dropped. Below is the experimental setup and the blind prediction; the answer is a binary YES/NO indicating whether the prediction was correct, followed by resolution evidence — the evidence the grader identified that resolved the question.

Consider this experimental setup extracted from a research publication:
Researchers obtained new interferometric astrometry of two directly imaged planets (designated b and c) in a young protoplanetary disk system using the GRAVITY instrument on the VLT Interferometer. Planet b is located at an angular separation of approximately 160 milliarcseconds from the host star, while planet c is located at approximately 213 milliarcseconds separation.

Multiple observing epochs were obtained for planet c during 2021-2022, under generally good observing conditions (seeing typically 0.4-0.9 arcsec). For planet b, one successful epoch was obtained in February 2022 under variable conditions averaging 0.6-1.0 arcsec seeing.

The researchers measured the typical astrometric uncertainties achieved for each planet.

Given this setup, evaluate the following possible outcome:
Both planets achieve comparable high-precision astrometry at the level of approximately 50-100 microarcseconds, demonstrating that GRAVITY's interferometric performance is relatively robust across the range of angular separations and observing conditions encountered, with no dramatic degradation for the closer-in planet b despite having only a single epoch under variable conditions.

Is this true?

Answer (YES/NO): NO